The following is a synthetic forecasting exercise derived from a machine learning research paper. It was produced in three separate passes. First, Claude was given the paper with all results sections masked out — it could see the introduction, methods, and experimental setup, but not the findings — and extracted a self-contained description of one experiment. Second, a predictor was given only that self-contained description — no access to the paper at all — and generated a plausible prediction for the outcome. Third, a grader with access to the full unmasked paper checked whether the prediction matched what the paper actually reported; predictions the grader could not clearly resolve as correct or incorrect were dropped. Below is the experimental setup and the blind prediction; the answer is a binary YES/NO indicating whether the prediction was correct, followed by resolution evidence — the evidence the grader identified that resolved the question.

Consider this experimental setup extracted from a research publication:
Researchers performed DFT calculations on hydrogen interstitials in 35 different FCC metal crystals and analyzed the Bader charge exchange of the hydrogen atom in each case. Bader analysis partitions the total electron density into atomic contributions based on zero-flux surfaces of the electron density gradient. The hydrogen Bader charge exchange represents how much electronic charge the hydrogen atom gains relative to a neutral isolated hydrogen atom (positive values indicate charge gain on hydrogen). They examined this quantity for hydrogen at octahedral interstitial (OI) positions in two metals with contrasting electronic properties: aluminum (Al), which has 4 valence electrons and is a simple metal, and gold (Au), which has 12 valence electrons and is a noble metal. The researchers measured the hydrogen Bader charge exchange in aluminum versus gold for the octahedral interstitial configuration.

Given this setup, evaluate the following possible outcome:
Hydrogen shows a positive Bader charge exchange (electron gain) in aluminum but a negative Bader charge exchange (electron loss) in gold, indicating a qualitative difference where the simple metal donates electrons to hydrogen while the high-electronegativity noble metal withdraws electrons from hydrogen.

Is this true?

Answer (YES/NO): NO